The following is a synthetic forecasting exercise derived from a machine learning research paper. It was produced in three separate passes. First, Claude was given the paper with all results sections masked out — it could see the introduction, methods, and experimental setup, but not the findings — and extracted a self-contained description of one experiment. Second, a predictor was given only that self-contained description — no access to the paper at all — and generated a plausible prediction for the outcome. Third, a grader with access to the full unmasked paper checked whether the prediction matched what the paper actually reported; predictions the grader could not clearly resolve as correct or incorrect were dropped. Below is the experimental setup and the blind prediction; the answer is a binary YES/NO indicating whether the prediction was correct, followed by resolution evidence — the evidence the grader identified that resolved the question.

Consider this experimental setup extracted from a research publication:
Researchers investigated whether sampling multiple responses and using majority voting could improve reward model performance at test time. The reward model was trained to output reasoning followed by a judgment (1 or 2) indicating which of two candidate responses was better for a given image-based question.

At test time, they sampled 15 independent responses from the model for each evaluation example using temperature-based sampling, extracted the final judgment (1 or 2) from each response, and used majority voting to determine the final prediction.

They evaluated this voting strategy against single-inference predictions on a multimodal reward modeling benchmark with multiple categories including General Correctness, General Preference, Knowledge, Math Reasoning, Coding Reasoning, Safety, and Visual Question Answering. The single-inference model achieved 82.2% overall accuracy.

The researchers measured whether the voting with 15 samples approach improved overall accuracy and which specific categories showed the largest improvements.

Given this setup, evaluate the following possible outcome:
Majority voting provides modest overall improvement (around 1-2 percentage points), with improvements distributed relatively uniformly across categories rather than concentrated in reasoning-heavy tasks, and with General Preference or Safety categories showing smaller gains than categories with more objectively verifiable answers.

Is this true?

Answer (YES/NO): NO